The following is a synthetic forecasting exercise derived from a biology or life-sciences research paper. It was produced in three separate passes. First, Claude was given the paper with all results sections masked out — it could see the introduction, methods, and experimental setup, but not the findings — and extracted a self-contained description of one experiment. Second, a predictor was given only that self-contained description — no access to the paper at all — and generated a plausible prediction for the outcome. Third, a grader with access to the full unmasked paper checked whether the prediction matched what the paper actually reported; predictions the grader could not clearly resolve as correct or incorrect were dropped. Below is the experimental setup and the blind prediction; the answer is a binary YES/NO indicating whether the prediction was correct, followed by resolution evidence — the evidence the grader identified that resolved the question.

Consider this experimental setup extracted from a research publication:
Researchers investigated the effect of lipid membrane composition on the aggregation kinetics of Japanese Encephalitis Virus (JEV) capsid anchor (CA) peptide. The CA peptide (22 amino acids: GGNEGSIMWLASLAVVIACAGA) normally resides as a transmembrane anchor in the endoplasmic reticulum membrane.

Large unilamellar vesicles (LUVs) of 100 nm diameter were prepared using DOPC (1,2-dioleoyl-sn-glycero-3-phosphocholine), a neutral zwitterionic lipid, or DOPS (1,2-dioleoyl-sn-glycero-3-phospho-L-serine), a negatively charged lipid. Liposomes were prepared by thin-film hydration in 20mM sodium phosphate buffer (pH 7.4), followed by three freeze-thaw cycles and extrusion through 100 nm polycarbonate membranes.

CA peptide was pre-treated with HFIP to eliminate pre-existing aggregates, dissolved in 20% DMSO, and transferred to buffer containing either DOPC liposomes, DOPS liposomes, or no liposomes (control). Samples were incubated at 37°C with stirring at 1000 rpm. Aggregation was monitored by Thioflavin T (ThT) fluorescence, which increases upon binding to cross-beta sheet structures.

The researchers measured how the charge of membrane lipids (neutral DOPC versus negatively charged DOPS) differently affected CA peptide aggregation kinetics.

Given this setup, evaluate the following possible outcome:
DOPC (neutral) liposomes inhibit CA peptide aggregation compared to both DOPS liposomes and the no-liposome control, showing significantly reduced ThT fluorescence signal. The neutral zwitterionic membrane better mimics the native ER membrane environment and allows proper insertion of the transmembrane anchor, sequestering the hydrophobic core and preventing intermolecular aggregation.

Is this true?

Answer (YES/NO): NO